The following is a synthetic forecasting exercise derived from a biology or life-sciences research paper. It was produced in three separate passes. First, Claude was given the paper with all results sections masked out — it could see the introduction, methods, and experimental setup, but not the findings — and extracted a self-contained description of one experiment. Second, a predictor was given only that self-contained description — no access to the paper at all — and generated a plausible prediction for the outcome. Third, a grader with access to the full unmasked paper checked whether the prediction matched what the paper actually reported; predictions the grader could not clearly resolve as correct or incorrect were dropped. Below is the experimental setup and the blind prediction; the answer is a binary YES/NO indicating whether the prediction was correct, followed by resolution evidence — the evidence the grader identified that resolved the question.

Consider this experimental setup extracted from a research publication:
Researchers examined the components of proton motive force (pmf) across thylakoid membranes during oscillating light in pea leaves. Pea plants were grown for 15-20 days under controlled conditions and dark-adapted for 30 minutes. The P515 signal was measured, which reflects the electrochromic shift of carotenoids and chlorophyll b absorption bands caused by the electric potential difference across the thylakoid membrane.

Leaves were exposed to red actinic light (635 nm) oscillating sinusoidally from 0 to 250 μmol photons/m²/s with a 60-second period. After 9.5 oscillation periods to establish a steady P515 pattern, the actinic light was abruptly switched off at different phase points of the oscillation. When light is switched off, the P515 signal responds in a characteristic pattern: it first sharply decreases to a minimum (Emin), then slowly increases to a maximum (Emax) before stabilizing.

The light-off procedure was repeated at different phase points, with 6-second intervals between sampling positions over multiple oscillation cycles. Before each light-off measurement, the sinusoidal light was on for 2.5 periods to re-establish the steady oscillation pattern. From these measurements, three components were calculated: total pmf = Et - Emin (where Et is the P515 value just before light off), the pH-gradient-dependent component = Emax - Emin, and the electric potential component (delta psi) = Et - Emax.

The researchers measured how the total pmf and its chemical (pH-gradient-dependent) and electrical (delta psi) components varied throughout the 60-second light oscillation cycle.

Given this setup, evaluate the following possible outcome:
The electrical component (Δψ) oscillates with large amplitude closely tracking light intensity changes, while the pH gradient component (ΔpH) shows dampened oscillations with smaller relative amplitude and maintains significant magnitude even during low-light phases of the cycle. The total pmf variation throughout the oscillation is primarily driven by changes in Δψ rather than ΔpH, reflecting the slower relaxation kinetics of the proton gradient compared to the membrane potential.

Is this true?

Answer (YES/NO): NO